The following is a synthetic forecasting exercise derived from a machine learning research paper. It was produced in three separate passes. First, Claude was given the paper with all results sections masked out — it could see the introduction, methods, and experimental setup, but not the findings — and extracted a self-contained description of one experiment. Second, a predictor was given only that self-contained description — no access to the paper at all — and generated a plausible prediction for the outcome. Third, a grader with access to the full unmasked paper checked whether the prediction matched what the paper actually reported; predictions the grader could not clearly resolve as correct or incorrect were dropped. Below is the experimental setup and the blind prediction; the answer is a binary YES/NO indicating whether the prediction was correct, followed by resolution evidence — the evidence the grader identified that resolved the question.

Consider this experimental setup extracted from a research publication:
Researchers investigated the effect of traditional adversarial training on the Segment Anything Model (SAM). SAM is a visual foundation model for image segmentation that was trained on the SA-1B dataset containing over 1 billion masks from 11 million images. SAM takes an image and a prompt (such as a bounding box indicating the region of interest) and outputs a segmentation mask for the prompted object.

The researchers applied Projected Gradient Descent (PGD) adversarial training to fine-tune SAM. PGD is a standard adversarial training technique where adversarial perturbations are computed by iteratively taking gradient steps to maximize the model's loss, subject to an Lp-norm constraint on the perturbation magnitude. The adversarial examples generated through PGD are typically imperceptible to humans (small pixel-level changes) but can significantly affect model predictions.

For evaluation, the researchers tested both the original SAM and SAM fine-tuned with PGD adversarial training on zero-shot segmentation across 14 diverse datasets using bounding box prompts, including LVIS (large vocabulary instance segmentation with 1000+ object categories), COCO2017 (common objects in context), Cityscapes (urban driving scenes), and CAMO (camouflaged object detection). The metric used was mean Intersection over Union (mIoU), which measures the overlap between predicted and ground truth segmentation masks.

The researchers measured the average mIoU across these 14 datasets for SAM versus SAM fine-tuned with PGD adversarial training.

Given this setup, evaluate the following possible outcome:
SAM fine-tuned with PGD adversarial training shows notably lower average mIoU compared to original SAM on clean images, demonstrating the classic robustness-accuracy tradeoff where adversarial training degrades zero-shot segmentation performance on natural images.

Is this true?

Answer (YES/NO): YES